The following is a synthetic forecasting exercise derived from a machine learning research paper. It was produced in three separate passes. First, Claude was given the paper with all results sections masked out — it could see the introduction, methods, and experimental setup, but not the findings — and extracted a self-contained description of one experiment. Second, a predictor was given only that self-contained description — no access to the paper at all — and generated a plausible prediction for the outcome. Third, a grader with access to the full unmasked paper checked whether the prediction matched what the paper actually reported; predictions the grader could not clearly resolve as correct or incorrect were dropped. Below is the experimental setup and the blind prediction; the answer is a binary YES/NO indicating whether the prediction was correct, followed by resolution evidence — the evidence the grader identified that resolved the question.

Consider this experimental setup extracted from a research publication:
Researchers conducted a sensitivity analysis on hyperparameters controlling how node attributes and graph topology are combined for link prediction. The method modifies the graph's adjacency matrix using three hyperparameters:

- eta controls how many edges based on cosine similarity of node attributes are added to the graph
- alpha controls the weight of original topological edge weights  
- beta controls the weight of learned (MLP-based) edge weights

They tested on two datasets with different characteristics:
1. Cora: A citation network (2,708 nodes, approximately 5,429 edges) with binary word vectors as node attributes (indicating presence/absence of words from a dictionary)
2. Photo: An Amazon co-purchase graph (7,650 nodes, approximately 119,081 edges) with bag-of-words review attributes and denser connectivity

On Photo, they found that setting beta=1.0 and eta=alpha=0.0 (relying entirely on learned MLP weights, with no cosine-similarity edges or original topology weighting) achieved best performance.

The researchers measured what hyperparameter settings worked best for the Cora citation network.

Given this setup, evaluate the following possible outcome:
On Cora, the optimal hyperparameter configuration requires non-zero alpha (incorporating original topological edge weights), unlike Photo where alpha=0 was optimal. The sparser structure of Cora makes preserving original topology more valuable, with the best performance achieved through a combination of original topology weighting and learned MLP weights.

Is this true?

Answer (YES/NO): NO